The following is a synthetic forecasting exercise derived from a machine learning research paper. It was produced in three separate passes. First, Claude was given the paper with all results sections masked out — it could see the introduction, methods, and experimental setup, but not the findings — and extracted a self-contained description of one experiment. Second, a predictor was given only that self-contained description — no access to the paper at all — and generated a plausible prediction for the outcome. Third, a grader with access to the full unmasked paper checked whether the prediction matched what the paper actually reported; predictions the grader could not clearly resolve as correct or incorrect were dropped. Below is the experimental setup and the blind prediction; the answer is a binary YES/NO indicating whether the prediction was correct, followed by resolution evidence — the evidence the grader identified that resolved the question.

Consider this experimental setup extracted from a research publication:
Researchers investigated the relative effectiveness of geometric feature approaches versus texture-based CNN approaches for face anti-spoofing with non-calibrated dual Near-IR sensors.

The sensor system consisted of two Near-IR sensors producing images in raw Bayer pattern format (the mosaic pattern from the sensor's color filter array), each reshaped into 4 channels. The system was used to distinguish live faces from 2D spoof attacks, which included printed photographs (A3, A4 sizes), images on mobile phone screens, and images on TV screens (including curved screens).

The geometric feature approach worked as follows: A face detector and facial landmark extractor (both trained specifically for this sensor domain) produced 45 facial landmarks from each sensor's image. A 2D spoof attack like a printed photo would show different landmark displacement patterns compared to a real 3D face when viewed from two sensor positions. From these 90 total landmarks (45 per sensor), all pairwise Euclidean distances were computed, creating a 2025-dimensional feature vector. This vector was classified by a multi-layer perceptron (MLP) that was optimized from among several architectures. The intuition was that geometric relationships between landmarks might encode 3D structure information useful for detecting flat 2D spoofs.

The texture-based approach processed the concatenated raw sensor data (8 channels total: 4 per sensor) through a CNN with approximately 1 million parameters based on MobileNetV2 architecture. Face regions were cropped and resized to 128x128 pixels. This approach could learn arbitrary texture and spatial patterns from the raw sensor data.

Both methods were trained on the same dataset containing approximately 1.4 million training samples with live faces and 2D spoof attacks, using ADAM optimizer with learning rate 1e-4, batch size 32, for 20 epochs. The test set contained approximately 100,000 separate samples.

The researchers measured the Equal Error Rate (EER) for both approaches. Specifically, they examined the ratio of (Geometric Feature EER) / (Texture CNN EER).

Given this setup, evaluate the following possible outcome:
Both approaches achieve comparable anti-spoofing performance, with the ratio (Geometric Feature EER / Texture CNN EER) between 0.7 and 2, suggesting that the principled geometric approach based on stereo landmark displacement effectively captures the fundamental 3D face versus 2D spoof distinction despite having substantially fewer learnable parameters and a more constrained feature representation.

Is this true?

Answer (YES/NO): NO